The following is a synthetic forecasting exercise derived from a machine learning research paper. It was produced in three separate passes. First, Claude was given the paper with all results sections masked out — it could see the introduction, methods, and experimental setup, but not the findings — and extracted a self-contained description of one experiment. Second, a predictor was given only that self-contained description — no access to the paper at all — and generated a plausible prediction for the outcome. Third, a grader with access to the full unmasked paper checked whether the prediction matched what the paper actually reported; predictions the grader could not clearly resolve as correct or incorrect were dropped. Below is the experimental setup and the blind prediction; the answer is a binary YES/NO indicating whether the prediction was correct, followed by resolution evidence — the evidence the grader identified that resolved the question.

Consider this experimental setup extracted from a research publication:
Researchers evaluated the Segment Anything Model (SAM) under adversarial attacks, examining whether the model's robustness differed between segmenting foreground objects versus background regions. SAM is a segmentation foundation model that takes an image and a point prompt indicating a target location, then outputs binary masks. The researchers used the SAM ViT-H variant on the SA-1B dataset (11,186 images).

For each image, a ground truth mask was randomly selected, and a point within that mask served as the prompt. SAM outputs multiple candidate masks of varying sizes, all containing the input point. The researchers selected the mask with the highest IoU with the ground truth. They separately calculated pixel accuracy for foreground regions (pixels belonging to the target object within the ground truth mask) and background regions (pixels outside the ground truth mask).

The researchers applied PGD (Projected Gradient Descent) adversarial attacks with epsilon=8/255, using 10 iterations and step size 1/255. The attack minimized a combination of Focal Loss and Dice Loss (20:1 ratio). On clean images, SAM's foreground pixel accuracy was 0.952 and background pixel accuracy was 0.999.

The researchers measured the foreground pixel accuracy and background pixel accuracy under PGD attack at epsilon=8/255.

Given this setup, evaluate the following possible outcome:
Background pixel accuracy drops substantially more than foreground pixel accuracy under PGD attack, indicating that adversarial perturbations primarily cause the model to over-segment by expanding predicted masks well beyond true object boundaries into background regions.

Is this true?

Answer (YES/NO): NO